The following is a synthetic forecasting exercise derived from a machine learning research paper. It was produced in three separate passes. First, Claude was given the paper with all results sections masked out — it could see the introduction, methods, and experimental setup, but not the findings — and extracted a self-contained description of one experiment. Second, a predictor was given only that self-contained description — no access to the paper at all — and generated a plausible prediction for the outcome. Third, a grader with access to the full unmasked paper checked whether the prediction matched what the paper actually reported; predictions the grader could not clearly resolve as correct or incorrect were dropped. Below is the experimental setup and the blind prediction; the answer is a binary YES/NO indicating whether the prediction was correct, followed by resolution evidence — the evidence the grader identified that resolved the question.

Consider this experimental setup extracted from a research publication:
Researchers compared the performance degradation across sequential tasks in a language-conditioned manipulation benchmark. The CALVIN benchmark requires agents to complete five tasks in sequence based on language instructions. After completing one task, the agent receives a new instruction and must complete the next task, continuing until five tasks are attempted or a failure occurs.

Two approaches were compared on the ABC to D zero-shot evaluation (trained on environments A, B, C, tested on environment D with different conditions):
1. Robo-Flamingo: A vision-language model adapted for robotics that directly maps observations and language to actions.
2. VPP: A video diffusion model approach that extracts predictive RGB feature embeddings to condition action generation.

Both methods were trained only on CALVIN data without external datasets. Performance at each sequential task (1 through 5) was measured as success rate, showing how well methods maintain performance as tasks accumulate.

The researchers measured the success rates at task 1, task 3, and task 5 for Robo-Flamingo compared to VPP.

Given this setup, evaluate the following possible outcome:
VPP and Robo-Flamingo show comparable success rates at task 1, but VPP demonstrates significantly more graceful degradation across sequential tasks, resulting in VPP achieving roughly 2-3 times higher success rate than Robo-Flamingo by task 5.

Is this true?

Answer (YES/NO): NO